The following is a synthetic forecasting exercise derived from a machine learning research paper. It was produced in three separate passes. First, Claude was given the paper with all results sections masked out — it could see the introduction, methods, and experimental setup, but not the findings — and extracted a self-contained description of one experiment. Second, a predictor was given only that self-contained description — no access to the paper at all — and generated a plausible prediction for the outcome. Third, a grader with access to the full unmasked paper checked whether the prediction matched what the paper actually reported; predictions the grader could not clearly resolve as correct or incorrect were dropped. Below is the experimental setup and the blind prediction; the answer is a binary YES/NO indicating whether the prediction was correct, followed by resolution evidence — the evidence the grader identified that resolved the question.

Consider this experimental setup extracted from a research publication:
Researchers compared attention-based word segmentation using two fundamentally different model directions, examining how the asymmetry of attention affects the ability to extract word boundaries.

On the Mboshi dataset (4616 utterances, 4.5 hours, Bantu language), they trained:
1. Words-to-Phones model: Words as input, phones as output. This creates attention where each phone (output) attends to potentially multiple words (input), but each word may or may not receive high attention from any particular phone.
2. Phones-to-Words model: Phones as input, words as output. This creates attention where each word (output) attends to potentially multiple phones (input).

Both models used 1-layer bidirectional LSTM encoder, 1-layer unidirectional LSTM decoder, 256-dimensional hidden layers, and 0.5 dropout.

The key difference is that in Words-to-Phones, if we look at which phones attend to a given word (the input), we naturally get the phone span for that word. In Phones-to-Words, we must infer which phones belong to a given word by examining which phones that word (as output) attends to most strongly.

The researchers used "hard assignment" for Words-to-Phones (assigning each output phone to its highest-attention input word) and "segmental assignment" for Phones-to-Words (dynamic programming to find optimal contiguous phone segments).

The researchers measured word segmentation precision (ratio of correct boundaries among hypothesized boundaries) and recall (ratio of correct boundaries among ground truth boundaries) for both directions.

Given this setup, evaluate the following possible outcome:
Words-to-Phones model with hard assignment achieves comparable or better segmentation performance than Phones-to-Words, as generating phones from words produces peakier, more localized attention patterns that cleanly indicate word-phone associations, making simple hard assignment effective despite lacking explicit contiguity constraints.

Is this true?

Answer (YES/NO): YES